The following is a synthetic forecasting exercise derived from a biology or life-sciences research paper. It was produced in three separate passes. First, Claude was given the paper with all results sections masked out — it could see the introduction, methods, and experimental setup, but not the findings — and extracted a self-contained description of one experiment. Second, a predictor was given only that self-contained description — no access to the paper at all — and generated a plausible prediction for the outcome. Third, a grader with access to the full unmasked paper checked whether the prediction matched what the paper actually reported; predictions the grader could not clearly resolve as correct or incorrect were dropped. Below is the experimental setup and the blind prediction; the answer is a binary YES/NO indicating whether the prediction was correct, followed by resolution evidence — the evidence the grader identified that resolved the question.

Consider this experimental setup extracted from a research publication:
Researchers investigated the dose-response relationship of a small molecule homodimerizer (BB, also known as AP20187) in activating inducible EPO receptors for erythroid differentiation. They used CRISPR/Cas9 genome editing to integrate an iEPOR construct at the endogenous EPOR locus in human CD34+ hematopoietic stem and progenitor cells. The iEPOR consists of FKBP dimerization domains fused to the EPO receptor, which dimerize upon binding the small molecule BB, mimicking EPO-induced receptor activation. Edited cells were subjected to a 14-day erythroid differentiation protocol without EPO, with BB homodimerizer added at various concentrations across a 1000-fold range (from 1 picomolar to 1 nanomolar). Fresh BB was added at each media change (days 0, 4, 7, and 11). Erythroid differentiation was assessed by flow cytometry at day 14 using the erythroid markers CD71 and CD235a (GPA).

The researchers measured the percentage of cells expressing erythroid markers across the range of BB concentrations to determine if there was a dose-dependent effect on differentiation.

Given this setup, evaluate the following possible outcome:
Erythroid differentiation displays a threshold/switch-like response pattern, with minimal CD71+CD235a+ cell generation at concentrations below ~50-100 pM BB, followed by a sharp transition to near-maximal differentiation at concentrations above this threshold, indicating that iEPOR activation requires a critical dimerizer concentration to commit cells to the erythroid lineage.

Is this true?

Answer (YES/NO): NO